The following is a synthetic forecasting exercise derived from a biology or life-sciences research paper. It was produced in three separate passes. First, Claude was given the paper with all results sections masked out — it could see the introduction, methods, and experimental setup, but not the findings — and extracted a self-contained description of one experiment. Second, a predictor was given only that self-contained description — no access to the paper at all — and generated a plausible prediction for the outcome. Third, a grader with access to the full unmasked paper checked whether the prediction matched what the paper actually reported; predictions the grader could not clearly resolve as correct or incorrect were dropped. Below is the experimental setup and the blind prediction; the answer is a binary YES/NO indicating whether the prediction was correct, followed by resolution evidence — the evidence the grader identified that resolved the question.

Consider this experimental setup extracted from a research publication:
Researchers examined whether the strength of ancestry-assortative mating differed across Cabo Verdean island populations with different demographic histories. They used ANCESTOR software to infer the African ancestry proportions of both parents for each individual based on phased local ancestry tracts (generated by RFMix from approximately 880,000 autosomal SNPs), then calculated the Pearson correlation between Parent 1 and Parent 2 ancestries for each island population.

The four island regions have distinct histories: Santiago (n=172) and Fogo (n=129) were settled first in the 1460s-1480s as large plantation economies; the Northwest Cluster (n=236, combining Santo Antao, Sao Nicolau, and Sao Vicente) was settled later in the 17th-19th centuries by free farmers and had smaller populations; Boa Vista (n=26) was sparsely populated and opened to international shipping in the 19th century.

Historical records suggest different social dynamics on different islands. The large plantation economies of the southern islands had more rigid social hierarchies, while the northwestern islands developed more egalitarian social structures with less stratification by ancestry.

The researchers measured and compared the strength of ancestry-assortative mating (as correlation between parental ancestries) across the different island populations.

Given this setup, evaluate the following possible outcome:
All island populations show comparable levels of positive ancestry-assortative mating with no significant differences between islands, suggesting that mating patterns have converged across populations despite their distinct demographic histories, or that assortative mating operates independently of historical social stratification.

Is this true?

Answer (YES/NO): NO